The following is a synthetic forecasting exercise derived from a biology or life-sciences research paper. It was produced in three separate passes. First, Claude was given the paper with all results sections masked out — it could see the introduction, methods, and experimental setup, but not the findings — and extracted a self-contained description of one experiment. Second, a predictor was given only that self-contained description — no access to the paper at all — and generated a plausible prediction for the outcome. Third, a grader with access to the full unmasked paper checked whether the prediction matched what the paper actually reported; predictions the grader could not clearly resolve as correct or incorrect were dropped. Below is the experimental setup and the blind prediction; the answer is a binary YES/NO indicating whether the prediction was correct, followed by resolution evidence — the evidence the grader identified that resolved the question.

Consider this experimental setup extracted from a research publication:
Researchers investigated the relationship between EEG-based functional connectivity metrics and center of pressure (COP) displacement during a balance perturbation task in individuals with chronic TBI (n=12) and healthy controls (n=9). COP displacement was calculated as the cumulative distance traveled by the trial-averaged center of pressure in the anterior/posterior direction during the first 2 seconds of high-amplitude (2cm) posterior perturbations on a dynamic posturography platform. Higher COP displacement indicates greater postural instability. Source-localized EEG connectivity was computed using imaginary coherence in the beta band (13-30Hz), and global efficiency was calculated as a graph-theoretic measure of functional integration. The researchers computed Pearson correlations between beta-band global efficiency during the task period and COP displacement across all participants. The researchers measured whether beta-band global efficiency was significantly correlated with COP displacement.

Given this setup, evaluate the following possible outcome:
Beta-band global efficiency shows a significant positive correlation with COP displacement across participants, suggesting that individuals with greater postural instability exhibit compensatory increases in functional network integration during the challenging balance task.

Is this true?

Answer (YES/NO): NO